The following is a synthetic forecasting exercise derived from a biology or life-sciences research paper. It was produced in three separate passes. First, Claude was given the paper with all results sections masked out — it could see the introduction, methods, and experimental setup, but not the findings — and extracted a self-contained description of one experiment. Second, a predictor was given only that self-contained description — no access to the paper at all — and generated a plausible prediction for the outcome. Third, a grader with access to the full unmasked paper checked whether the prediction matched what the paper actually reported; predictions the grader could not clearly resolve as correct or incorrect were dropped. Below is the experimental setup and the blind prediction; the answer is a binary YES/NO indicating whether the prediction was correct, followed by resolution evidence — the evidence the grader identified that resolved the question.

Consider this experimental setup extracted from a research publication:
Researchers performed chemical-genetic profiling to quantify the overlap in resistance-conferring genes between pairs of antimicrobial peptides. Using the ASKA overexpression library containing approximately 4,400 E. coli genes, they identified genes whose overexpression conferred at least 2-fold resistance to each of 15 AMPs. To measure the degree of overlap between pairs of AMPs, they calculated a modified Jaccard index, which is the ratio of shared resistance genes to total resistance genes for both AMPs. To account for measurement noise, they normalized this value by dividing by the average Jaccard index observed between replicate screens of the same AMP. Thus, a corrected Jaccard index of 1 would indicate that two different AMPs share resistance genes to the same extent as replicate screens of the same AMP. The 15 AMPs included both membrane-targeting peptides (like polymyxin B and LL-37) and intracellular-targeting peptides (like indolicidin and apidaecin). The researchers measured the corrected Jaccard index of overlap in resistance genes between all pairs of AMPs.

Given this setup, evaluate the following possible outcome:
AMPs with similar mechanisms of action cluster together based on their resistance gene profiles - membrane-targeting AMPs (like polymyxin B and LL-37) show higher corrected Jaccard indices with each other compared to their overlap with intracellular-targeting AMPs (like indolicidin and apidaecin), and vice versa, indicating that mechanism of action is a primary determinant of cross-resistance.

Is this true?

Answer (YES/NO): YES